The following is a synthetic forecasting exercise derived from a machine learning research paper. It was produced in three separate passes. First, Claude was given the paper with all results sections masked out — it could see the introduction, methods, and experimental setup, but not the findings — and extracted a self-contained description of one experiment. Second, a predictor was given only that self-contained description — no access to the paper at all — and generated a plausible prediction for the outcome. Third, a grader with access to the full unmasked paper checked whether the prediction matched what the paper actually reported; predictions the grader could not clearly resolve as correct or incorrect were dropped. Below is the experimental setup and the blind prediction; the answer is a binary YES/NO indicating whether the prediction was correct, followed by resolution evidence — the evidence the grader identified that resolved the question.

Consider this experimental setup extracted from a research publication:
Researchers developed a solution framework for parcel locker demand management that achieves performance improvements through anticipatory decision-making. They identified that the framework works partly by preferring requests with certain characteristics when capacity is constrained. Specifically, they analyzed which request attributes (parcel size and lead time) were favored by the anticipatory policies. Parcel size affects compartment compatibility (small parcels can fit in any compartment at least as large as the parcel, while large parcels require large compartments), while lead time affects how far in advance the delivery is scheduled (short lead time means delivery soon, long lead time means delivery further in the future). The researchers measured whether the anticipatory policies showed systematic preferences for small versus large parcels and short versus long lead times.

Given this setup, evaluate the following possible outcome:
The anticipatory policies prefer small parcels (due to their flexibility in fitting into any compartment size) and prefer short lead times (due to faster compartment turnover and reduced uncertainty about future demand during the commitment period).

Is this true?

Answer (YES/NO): YES